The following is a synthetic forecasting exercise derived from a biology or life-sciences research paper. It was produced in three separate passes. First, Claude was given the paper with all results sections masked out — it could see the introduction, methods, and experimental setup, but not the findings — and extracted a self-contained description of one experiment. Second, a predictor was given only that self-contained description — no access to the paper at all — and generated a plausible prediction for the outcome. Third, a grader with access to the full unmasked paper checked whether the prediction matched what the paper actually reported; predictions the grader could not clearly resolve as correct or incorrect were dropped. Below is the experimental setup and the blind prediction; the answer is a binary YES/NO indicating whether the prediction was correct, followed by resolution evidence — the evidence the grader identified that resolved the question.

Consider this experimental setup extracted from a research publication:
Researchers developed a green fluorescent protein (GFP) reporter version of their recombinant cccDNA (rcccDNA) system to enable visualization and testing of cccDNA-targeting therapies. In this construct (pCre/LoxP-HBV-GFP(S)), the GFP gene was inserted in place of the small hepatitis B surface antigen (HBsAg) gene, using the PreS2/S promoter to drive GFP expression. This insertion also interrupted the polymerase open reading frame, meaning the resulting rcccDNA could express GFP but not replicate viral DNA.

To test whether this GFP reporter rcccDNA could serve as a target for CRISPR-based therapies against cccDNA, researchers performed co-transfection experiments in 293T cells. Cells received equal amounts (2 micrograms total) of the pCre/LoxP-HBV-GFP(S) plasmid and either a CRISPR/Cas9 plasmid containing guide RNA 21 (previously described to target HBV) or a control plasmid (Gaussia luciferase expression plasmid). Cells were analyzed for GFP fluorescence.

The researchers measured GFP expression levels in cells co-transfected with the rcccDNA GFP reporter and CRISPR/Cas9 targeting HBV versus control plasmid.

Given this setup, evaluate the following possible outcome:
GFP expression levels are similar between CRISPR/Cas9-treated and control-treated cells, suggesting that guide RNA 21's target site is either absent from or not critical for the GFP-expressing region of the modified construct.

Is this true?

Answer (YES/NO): NO